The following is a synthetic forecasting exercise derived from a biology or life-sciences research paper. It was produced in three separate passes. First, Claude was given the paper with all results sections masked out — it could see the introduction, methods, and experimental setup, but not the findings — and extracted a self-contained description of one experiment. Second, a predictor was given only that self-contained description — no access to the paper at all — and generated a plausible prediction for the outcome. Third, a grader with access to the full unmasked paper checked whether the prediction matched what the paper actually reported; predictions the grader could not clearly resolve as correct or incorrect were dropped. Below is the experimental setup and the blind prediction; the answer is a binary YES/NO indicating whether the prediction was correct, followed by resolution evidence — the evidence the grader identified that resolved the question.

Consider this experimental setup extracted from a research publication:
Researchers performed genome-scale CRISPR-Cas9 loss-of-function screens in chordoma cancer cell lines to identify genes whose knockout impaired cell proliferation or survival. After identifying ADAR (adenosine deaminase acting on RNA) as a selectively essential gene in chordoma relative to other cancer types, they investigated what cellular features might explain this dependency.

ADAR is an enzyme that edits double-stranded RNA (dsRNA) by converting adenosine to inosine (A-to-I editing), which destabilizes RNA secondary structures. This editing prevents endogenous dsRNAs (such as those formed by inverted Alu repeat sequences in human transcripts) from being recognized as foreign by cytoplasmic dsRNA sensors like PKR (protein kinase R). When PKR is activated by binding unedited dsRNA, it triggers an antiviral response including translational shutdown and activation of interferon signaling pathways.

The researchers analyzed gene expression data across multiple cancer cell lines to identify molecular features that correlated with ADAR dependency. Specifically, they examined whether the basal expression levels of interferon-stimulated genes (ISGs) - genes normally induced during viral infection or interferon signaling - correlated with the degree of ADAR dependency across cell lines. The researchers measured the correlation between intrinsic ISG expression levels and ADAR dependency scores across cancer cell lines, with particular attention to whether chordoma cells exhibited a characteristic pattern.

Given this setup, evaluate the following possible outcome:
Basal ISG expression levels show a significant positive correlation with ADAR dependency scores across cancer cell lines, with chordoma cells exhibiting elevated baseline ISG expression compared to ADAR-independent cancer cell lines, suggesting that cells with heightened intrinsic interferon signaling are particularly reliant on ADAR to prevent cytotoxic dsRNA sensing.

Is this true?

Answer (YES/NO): YES